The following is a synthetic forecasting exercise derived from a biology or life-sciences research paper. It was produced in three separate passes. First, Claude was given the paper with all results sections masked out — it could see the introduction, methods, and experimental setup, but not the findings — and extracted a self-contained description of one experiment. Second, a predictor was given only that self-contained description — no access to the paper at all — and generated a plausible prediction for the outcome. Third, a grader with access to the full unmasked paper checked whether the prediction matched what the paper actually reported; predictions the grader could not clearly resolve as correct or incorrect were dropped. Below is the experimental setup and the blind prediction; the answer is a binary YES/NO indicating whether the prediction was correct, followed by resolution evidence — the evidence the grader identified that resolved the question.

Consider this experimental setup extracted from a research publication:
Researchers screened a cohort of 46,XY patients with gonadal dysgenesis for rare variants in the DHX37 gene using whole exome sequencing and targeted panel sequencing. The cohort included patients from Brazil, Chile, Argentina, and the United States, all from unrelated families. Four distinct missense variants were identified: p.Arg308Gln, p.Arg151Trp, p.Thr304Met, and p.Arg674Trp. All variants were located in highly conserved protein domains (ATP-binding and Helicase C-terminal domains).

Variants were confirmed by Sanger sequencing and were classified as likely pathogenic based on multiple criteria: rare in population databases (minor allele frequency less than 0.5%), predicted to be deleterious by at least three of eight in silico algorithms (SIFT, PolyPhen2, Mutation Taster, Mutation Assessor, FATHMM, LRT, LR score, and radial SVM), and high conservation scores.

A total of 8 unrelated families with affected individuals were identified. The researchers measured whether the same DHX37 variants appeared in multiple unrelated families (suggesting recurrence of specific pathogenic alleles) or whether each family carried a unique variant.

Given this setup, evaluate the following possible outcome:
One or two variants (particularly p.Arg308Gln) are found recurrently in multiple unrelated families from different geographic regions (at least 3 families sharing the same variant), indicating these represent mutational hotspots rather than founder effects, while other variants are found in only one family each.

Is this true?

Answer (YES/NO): YES